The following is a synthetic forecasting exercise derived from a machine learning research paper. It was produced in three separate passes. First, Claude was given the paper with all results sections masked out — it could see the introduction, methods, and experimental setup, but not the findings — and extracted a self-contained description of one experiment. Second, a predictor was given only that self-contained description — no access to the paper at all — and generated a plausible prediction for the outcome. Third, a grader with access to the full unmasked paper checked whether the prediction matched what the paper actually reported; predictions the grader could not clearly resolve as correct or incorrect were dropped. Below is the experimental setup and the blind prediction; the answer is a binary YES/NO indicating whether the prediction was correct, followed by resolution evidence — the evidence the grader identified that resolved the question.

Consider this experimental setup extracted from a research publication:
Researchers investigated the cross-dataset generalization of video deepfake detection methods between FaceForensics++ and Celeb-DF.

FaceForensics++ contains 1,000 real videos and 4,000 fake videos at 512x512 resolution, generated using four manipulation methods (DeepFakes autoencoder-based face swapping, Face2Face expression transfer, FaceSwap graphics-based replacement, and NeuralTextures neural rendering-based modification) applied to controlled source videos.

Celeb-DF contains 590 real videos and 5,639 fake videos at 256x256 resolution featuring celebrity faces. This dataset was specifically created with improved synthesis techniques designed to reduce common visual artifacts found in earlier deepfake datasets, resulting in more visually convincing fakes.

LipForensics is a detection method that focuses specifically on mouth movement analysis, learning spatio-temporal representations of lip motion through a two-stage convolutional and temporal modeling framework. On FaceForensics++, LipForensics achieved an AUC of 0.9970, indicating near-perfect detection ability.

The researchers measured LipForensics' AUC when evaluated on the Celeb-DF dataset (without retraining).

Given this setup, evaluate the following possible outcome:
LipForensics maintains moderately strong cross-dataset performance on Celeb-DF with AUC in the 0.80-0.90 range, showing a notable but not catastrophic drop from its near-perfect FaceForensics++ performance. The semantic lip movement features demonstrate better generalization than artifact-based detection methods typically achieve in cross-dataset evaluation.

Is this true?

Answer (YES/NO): YES